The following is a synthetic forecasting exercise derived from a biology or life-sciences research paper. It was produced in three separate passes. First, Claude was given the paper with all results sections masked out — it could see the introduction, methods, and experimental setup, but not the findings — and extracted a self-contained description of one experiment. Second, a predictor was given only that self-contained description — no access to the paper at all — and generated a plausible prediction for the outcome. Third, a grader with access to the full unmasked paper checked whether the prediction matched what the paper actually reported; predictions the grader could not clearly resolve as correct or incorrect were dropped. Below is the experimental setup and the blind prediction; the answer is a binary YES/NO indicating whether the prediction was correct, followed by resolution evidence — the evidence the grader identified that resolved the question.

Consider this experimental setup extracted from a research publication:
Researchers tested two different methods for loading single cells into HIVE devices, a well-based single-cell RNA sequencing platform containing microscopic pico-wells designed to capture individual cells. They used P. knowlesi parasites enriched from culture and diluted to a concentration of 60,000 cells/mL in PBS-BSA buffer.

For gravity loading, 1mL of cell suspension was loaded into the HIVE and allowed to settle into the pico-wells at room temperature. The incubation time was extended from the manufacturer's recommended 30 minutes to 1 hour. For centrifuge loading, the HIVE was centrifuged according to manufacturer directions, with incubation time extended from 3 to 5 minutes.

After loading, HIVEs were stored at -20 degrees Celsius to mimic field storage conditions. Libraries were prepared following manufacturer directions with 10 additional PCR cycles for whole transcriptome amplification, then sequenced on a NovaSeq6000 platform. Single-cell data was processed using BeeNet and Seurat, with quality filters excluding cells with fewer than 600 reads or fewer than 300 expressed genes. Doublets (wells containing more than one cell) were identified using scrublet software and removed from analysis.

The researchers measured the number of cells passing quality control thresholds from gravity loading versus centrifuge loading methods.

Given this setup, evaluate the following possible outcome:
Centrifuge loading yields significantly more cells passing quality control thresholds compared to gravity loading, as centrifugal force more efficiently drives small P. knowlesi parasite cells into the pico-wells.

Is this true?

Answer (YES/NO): YES